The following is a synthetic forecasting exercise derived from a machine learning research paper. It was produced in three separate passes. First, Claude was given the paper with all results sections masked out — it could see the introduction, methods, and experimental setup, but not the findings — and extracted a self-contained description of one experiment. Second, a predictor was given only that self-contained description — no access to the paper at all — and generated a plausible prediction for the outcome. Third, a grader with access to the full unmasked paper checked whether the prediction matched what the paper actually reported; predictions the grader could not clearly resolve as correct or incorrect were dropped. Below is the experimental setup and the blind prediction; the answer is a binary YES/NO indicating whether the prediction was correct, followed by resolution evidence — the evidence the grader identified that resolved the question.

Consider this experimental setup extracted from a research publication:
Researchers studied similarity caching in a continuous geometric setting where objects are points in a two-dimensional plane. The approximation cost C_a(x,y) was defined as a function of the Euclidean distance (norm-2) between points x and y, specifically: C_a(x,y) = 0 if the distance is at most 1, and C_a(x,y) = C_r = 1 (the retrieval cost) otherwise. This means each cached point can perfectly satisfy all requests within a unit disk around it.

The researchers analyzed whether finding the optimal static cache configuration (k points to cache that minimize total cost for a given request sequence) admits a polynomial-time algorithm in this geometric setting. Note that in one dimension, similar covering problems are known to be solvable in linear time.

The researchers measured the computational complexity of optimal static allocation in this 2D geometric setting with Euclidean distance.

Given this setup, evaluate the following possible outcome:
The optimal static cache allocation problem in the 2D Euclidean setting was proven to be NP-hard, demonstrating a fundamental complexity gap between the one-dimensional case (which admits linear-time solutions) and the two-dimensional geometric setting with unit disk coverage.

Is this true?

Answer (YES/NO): YES